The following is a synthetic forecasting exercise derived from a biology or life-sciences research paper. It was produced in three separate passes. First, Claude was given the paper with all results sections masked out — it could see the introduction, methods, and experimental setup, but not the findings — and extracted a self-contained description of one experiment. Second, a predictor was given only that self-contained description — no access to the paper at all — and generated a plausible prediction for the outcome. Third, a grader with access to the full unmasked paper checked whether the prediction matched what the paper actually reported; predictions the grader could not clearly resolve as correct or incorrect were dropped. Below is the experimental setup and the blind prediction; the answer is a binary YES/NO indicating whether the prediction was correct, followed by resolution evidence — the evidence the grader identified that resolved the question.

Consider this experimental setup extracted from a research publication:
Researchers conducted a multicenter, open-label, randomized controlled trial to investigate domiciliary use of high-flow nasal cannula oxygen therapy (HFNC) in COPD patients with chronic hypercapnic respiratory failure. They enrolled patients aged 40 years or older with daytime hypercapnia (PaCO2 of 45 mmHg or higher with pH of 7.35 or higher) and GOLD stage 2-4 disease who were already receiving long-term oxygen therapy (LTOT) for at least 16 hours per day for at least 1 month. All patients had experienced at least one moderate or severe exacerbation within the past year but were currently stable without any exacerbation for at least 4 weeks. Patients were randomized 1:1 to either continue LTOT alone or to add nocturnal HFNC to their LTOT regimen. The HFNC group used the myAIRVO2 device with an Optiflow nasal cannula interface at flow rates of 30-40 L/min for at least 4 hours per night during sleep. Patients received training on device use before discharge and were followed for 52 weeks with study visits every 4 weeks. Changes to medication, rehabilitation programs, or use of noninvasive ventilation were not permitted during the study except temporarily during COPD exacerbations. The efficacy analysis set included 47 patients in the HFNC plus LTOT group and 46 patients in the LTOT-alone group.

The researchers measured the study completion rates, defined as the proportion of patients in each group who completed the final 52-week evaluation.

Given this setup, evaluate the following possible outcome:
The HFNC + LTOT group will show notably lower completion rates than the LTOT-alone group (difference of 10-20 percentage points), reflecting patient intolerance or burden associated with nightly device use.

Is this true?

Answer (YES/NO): YES